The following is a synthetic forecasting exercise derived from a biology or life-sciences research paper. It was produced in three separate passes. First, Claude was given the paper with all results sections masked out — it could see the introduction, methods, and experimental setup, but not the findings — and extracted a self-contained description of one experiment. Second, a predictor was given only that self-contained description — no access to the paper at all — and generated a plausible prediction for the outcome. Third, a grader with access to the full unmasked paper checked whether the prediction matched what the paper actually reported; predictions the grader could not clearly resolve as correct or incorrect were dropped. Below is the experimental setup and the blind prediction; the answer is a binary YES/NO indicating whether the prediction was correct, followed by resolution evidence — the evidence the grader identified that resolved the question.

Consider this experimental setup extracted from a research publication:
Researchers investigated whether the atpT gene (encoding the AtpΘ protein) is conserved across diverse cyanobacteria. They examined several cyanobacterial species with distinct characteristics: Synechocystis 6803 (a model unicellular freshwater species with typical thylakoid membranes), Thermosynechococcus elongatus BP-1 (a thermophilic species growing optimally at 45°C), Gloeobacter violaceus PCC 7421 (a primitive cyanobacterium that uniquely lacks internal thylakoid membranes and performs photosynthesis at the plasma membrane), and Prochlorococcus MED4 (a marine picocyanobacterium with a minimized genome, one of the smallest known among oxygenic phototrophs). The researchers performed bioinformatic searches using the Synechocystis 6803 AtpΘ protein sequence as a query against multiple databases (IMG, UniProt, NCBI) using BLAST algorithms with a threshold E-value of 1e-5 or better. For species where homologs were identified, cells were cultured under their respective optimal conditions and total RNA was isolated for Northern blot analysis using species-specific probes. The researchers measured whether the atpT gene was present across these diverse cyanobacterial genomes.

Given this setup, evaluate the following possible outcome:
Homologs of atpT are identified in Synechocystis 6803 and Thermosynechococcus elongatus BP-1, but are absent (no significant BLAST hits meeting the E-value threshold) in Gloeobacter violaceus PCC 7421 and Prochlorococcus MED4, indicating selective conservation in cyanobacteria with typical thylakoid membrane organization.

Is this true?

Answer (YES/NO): NO